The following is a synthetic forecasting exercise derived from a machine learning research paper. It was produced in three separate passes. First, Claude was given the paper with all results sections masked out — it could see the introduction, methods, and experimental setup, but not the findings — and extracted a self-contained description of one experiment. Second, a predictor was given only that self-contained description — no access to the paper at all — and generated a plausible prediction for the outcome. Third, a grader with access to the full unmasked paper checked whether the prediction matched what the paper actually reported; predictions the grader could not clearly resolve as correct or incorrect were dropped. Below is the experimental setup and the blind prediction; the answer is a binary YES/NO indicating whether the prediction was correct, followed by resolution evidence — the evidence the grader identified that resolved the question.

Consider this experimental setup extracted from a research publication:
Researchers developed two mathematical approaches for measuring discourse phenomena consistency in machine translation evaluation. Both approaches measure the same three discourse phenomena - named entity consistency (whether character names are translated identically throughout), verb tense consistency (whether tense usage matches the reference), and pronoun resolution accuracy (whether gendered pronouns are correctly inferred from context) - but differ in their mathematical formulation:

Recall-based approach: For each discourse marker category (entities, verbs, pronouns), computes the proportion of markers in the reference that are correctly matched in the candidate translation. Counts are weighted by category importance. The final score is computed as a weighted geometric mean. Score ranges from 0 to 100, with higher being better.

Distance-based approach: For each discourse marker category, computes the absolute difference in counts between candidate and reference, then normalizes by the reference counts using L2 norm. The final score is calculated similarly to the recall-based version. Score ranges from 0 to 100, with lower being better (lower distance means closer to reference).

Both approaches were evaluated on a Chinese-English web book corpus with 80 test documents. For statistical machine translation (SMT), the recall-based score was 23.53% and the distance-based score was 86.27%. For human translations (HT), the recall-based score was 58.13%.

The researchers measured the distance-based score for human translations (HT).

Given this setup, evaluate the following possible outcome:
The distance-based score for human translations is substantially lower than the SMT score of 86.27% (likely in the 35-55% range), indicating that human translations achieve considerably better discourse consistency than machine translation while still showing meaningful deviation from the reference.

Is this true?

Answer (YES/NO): NO